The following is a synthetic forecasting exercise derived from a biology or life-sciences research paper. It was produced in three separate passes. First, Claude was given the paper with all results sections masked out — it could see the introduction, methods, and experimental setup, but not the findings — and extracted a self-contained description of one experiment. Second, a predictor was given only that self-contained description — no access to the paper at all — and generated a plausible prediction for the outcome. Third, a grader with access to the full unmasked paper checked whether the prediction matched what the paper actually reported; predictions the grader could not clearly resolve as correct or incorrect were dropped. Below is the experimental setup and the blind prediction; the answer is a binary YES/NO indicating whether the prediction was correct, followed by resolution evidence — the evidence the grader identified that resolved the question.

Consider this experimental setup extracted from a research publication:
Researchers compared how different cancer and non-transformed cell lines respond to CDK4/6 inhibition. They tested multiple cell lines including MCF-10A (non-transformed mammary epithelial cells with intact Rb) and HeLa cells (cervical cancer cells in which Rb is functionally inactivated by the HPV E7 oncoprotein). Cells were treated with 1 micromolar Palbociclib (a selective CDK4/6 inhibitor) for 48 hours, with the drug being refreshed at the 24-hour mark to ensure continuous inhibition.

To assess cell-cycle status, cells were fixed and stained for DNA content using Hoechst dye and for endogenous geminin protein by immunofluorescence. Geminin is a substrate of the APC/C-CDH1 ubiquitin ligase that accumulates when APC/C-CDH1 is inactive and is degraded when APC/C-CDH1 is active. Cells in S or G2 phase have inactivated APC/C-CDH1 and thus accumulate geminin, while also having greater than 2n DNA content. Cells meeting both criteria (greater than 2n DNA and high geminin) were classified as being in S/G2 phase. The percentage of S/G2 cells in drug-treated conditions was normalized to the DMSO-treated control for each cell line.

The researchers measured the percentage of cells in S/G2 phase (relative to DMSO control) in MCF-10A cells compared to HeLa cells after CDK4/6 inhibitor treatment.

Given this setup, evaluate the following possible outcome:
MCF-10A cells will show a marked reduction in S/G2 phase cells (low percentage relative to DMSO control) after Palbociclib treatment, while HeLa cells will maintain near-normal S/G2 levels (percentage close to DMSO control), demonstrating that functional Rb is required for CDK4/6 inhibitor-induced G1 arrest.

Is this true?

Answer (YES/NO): YES